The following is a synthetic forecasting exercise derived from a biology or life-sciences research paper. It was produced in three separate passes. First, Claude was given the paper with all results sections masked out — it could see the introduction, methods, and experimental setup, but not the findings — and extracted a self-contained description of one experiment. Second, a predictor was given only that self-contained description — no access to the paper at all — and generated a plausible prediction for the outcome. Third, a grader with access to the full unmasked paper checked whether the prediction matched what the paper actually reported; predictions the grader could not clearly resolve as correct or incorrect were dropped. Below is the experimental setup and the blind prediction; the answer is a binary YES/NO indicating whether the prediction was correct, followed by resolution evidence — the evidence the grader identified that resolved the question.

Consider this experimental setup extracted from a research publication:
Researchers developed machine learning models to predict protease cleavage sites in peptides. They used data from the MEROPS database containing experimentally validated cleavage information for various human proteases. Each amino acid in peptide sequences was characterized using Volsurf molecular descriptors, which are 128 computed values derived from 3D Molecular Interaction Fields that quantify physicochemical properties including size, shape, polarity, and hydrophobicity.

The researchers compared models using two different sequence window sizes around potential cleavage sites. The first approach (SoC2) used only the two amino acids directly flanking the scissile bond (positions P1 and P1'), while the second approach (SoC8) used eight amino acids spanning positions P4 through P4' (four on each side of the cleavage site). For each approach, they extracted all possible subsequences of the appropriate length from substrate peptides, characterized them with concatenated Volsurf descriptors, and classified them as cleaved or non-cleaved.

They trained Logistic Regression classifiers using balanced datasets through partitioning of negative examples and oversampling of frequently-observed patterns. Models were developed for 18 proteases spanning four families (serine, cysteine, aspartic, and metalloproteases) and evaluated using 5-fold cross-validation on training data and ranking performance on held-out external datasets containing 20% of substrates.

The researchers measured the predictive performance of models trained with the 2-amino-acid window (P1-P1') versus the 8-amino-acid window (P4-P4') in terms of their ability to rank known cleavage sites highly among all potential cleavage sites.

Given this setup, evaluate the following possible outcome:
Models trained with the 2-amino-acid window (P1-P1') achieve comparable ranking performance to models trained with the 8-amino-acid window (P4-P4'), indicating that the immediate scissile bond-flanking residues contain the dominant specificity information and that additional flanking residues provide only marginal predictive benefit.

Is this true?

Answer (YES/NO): NO